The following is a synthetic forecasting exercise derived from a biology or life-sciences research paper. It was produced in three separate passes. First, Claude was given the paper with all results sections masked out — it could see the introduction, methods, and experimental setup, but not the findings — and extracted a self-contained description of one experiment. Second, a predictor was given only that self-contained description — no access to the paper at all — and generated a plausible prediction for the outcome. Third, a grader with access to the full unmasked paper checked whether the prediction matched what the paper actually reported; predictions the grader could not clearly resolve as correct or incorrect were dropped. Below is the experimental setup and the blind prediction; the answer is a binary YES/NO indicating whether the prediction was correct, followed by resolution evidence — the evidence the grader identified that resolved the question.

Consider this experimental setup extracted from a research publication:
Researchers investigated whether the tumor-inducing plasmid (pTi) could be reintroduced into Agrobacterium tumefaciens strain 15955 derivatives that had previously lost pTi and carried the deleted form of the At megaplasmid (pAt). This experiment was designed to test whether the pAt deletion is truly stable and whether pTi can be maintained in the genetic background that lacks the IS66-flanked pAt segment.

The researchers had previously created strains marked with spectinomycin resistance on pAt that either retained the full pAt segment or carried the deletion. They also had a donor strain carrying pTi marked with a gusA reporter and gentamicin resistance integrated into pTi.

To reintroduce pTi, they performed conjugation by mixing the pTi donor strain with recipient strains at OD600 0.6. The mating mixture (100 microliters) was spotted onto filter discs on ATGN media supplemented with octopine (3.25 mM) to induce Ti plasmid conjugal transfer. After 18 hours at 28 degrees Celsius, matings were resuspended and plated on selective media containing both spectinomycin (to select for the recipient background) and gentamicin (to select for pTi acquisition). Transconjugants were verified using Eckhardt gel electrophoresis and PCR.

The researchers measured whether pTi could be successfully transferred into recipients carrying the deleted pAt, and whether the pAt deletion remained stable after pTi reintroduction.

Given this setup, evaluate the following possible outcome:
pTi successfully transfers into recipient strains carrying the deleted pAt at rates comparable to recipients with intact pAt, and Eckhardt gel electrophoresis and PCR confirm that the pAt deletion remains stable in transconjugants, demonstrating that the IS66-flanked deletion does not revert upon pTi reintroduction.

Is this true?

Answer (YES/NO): NO